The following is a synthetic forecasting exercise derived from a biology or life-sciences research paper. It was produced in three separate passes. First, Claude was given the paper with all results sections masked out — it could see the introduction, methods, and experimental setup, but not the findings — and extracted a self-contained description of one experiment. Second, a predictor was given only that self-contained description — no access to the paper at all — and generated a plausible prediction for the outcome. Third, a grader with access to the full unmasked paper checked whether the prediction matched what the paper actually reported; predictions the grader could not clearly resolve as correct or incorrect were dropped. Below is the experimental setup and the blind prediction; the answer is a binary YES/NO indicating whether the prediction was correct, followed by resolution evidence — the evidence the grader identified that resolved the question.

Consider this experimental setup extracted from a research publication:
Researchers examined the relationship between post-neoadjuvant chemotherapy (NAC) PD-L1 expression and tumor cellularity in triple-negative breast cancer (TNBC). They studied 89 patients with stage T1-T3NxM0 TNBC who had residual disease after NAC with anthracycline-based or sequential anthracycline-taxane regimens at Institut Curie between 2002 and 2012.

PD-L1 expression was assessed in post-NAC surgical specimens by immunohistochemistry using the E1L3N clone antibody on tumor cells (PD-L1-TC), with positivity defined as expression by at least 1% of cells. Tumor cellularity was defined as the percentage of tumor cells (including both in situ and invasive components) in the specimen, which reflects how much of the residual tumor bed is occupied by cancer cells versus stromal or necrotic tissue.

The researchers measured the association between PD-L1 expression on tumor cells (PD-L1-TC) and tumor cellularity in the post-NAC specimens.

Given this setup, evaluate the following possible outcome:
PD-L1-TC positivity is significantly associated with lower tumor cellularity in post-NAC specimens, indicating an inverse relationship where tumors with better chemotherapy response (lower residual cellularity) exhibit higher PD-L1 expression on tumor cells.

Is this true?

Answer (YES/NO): NO